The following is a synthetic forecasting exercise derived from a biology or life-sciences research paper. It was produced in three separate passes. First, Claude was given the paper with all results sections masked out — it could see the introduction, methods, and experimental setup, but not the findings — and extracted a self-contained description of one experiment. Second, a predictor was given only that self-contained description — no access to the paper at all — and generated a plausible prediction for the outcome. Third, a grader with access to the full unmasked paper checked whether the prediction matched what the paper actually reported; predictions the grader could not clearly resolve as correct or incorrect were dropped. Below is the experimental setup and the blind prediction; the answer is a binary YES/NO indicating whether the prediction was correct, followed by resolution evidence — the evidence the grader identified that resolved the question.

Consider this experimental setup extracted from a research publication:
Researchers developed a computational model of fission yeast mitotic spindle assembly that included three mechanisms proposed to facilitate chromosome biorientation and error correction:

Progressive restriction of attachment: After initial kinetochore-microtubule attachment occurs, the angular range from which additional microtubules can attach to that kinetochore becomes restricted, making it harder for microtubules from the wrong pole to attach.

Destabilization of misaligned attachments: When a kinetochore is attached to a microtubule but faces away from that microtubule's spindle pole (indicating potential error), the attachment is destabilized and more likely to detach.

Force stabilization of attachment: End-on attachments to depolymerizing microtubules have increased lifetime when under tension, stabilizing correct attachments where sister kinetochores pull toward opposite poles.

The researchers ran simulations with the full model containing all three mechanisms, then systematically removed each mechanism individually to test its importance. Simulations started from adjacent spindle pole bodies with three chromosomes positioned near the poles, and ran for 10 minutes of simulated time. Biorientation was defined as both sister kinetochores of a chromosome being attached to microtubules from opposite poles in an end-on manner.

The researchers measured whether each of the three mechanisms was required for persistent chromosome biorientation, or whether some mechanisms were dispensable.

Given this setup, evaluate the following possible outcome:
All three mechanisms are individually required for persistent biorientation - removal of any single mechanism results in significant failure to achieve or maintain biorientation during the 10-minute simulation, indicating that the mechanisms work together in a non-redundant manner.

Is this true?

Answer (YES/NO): YES